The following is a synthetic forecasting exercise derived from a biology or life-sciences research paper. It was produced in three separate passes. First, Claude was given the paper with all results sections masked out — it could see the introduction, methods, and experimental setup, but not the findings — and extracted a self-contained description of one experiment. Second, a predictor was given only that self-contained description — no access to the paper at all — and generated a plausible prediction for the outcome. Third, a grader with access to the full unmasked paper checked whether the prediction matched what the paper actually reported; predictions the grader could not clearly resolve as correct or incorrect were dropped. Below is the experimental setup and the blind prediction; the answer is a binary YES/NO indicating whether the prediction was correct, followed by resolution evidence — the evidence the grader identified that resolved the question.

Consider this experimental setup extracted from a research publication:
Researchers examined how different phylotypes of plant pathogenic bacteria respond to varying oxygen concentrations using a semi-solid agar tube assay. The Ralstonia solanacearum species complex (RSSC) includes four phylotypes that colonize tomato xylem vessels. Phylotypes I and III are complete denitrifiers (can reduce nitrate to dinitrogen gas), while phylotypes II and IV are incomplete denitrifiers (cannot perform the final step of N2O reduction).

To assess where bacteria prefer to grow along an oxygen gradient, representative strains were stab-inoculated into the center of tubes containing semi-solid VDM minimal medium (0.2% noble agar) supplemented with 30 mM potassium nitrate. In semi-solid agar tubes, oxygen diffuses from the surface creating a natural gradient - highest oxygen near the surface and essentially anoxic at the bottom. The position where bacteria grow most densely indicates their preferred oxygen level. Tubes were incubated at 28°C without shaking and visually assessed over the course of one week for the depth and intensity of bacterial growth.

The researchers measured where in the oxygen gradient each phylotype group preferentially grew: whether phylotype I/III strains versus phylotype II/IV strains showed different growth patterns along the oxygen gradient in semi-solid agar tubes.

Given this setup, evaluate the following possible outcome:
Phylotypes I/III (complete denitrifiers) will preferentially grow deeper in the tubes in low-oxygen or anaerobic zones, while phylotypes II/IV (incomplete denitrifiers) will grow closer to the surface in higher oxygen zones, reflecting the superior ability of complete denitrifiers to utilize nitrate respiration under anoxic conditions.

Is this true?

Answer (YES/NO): NO